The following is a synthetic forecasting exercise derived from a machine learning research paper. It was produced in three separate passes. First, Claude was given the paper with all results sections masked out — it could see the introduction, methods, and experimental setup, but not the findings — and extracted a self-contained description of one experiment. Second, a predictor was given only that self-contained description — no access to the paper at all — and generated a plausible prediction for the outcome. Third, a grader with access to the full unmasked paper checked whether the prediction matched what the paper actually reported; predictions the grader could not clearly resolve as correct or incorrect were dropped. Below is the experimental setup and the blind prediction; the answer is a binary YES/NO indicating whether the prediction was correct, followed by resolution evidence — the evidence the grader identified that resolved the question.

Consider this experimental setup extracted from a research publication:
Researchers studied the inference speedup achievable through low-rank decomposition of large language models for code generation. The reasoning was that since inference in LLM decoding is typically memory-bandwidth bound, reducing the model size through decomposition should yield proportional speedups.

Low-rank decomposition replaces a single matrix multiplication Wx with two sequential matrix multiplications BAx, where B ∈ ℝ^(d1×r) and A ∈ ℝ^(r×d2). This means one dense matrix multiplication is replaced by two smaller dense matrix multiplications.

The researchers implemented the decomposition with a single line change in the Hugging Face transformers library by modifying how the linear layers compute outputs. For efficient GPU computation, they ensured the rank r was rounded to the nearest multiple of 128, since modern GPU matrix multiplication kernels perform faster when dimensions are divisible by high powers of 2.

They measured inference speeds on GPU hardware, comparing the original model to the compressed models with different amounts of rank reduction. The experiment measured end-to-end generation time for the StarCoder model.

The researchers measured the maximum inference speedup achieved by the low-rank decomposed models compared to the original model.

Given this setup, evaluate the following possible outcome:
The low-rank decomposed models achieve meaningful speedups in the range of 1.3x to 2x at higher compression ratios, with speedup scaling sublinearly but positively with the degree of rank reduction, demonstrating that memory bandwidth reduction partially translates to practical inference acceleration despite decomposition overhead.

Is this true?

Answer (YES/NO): NO